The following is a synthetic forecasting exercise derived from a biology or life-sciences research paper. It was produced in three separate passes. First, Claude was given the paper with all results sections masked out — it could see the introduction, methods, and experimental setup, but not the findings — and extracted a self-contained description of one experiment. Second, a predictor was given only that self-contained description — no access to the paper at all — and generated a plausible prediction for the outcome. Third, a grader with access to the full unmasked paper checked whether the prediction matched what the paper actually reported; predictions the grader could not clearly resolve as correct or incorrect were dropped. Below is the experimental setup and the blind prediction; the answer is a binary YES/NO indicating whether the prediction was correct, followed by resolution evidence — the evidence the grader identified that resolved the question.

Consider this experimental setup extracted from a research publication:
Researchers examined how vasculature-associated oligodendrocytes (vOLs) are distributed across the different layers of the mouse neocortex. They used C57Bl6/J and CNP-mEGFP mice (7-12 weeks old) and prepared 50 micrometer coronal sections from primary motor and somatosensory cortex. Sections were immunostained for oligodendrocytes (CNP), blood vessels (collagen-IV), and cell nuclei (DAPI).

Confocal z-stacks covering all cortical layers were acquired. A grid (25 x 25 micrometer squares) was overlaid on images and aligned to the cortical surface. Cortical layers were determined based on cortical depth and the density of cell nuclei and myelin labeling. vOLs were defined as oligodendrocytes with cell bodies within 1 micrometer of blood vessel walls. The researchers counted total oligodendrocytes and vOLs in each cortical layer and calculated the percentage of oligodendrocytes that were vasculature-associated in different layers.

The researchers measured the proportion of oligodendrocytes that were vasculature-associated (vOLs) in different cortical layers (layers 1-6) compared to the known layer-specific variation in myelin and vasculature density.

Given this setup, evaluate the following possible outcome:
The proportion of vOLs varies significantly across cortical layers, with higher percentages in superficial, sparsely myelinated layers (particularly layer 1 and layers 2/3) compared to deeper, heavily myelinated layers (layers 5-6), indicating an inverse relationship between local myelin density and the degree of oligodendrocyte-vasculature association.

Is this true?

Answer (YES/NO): NO